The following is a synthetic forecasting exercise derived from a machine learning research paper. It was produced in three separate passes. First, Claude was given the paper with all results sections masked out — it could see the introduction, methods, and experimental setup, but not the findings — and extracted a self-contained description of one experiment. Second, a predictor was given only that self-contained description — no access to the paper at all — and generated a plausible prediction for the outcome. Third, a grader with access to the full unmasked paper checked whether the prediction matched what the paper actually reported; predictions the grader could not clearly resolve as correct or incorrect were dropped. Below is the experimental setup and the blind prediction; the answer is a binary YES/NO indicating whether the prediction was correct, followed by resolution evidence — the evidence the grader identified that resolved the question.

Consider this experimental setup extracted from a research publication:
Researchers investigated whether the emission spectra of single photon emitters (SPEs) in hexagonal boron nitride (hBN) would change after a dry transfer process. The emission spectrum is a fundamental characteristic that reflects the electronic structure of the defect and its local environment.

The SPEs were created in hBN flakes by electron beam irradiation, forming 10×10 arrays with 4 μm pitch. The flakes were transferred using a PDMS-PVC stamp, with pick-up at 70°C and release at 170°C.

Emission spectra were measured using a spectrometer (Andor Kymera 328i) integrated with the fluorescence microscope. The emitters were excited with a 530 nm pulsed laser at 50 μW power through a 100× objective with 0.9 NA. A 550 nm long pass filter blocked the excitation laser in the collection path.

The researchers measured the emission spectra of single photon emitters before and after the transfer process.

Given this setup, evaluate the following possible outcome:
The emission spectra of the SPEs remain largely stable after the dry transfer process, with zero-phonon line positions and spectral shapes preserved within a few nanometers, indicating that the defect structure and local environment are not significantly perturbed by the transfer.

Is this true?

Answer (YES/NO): YES